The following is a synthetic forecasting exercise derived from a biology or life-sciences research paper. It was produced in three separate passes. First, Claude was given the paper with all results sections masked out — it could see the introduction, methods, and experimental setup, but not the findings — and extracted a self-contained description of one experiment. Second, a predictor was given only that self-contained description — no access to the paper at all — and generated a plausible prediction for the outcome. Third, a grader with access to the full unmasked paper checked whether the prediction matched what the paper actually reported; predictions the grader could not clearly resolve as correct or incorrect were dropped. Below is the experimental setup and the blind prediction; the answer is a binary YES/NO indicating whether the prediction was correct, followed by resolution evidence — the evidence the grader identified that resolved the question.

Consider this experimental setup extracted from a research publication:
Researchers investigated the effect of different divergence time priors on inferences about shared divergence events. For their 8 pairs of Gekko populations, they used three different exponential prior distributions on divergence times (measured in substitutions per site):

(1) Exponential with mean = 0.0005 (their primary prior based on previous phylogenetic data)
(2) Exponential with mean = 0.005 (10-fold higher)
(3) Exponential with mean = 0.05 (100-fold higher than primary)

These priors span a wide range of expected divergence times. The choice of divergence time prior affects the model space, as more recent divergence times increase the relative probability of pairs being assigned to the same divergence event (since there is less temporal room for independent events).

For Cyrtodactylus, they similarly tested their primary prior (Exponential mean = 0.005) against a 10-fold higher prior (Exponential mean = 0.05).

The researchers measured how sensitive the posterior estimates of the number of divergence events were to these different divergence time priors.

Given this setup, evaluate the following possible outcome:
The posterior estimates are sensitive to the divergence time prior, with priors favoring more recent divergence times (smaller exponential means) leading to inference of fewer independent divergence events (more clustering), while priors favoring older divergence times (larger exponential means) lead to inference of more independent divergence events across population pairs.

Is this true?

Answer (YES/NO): NO